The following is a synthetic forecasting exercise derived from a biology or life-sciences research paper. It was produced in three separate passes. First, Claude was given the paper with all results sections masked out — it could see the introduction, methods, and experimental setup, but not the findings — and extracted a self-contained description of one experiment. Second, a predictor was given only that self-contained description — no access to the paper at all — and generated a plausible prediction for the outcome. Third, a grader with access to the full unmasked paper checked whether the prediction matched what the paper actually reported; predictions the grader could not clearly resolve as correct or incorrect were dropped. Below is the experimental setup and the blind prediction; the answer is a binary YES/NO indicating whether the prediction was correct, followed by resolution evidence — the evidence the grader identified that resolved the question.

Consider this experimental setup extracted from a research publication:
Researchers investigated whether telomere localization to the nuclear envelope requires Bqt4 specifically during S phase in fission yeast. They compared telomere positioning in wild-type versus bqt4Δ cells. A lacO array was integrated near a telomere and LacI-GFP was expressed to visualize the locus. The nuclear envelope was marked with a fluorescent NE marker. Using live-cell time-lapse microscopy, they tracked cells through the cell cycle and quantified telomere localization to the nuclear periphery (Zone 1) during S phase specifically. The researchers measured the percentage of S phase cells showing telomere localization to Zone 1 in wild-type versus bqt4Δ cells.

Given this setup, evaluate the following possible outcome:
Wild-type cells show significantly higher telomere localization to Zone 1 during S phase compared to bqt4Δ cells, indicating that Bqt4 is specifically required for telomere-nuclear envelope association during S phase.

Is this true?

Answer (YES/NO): YES